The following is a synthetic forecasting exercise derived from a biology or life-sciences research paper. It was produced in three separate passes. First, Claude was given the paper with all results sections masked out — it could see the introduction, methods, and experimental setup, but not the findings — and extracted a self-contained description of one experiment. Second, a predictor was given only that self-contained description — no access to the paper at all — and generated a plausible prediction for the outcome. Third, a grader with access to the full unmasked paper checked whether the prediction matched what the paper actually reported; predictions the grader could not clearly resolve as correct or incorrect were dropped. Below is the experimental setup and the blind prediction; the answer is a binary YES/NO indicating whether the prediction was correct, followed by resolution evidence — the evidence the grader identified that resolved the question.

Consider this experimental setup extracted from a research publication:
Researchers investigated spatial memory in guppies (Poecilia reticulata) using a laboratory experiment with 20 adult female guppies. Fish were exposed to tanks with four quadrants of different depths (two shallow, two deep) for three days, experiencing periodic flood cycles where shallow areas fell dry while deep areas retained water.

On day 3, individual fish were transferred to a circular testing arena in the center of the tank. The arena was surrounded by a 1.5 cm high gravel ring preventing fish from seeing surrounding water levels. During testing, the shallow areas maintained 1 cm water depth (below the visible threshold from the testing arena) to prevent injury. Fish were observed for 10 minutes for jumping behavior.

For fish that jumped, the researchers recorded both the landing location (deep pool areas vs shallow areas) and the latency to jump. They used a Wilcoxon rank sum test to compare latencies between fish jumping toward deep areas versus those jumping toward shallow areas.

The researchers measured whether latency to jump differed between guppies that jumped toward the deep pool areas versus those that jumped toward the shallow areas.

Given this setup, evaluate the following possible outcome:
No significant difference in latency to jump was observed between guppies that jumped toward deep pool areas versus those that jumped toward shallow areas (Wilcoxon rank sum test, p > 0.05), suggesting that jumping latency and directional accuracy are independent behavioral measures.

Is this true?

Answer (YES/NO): YES